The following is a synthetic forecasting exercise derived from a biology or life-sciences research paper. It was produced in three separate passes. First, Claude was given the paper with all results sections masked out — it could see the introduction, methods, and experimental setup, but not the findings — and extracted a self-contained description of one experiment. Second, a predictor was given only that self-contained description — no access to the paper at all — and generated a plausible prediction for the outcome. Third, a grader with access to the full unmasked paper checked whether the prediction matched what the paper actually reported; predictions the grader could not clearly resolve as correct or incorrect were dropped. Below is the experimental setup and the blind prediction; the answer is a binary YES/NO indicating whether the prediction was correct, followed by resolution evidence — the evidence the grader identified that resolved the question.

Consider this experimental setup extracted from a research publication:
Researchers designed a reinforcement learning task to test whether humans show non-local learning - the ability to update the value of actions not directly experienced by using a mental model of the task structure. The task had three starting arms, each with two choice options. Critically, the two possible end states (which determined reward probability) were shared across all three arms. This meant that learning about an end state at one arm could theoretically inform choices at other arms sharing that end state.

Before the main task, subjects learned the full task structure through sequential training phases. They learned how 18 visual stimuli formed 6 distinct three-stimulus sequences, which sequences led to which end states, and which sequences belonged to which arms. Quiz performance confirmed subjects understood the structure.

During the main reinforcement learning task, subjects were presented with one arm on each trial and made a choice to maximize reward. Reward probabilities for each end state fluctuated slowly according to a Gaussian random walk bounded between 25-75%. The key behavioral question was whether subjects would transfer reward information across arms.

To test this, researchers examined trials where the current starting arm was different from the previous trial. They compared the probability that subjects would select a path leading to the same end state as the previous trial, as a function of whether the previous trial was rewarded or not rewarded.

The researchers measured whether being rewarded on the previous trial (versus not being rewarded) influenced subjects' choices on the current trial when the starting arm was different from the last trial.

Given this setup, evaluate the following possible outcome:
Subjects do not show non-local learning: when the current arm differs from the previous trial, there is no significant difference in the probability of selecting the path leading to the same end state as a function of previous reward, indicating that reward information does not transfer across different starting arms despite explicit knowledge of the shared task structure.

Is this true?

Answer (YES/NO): NO